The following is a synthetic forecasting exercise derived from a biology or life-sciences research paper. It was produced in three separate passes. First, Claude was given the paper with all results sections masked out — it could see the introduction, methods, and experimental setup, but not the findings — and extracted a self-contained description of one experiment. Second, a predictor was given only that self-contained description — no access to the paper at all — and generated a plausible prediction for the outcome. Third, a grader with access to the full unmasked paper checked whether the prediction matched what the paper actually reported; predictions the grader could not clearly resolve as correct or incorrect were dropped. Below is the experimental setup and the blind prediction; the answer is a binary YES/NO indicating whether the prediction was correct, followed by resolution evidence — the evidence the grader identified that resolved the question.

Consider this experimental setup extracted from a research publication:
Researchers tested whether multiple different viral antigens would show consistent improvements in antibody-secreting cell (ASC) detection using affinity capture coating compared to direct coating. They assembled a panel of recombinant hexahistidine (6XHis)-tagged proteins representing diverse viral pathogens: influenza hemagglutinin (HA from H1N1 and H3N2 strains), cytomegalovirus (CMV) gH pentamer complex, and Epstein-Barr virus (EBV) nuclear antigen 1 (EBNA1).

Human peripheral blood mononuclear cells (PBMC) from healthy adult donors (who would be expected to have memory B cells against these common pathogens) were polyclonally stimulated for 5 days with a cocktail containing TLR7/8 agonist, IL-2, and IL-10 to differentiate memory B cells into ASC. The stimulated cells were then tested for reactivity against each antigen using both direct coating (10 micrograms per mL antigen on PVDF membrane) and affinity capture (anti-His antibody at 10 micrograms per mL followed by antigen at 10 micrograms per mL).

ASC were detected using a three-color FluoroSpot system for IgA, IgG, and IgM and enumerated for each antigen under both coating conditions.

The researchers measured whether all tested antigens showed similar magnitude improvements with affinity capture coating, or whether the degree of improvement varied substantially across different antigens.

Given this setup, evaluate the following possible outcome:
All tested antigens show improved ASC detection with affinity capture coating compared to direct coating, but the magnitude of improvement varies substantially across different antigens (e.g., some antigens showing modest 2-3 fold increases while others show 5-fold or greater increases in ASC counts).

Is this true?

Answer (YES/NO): YES